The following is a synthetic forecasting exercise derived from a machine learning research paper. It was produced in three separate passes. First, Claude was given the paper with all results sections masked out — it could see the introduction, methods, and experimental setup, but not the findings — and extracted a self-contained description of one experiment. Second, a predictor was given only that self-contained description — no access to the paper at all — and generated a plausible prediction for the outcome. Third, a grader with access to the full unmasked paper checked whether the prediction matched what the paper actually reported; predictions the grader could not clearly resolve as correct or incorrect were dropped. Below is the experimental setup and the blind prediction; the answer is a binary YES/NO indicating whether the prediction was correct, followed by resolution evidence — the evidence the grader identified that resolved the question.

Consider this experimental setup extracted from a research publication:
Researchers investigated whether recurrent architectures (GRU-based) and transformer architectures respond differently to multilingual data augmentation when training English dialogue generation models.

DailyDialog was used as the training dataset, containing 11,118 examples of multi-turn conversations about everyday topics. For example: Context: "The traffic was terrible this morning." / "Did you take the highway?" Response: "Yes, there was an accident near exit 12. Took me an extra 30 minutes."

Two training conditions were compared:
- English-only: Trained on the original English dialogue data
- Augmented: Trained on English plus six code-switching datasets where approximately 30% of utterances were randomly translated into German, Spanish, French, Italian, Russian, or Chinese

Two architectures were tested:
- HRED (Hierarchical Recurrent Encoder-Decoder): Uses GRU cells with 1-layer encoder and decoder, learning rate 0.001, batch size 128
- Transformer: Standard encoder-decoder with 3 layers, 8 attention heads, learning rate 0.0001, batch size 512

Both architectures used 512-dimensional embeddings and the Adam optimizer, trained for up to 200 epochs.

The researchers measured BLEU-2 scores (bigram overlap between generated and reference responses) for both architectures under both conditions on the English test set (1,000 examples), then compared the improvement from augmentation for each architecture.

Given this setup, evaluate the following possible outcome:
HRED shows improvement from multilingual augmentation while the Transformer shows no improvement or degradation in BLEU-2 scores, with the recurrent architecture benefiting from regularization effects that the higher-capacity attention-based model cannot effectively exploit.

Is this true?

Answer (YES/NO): NO